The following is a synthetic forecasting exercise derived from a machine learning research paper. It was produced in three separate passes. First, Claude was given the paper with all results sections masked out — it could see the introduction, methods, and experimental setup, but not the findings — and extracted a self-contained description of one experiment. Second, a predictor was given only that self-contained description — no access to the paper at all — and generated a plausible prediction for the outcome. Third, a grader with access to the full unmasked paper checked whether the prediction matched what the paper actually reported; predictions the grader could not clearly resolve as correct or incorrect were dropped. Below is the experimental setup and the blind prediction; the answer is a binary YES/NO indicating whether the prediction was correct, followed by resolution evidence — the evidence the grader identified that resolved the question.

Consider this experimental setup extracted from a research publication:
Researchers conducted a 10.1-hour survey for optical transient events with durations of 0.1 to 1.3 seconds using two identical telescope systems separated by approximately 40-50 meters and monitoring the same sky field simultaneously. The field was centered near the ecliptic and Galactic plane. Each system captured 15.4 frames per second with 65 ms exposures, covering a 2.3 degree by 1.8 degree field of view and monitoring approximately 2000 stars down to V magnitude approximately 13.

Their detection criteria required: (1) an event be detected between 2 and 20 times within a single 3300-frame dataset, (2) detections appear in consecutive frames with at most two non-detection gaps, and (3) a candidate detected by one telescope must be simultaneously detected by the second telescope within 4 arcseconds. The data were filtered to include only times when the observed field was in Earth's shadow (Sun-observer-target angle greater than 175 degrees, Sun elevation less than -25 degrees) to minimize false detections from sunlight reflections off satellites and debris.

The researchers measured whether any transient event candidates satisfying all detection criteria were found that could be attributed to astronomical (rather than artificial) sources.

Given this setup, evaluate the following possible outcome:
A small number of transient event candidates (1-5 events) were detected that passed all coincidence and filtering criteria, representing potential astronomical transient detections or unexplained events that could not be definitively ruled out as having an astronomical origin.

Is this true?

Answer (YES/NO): NO